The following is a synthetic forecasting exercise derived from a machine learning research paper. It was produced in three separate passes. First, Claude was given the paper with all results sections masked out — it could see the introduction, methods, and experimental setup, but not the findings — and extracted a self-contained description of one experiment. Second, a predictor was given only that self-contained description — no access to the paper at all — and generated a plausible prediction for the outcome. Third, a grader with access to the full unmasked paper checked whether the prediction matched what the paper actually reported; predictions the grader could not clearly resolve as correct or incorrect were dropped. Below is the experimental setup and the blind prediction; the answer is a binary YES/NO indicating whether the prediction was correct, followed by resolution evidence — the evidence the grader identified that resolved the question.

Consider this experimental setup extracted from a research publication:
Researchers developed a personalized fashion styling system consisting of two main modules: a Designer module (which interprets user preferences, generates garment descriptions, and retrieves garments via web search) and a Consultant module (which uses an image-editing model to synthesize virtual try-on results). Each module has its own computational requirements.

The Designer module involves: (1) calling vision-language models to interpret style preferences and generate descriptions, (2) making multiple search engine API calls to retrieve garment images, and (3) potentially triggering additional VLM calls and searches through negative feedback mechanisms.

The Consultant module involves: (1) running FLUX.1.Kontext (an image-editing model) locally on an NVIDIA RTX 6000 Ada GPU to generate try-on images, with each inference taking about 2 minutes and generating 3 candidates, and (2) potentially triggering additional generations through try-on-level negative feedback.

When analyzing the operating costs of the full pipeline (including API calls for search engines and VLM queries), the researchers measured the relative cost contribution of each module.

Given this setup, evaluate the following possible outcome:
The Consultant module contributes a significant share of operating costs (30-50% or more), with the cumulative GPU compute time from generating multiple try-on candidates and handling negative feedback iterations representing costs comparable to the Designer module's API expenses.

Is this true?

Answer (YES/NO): NO